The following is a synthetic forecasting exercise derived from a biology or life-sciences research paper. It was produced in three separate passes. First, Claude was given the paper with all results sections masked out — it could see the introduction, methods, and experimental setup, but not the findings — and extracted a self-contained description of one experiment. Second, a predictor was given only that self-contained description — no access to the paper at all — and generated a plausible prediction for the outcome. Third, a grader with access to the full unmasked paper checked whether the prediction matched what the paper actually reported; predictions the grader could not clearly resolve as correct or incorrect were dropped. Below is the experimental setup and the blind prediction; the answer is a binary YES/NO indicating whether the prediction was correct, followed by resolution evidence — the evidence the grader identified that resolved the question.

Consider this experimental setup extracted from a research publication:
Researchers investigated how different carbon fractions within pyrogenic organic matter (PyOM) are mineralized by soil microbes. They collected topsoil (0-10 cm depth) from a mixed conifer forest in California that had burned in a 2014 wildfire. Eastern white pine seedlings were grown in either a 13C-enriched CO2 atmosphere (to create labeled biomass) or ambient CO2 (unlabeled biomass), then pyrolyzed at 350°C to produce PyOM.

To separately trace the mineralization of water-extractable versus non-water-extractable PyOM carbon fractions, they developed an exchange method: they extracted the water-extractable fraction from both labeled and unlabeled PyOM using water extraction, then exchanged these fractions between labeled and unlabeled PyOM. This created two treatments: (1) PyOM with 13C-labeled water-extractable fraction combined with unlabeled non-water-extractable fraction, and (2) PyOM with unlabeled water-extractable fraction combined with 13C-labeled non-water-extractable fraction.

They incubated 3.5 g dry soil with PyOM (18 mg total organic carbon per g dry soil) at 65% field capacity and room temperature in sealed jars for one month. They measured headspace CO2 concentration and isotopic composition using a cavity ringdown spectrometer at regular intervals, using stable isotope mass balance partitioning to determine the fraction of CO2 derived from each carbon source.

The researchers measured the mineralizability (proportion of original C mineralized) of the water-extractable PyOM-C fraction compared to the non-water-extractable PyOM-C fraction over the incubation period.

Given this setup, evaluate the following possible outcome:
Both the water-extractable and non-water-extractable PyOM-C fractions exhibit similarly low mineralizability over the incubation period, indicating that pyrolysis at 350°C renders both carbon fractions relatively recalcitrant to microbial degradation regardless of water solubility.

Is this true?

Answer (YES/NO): NO